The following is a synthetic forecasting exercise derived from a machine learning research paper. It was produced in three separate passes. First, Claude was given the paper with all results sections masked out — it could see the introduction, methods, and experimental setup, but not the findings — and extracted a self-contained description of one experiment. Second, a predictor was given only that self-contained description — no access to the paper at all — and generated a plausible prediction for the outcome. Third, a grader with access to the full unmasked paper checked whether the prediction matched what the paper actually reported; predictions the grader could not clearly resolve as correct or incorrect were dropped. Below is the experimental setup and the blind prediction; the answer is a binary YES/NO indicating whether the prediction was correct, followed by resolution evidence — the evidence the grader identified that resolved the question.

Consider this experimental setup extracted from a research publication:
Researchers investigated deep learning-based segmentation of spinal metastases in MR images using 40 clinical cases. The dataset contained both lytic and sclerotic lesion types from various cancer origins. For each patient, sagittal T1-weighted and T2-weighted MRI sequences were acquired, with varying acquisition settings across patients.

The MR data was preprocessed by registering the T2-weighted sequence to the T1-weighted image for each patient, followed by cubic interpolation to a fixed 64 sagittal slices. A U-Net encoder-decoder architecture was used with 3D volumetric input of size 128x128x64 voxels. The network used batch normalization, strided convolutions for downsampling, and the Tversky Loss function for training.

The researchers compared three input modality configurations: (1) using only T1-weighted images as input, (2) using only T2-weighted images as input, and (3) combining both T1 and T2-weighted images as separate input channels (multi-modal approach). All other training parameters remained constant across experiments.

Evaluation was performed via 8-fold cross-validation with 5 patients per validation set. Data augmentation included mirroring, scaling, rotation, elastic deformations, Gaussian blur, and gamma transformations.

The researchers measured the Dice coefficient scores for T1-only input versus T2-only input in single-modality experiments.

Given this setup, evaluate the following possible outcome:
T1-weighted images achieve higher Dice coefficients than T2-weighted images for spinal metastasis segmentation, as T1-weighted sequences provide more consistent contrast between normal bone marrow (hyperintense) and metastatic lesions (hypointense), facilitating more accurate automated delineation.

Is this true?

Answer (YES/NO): YES